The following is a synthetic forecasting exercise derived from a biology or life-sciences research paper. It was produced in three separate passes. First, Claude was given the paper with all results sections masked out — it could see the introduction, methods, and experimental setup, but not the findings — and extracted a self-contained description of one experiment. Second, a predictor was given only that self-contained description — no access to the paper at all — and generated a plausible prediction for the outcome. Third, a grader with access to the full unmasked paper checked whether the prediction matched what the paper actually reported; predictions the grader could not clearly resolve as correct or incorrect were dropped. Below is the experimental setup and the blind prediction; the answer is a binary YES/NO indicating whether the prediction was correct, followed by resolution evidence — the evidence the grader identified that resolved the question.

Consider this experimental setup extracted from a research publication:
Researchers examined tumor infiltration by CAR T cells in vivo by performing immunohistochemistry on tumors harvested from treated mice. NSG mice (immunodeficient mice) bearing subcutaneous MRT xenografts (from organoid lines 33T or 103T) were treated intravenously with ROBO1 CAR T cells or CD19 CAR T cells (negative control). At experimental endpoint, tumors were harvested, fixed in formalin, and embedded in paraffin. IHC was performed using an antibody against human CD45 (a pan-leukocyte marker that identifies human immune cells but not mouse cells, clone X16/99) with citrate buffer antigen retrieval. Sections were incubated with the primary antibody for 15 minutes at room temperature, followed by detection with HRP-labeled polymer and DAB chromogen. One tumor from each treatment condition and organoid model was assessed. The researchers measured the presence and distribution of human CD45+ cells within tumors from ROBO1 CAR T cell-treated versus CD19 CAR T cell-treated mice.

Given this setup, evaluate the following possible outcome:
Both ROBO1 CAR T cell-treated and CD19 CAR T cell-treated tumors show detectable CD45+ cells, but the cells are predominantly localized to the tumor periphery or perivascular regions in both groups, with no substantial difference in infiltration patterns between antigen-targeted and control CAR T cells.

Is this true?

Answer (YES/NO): NO